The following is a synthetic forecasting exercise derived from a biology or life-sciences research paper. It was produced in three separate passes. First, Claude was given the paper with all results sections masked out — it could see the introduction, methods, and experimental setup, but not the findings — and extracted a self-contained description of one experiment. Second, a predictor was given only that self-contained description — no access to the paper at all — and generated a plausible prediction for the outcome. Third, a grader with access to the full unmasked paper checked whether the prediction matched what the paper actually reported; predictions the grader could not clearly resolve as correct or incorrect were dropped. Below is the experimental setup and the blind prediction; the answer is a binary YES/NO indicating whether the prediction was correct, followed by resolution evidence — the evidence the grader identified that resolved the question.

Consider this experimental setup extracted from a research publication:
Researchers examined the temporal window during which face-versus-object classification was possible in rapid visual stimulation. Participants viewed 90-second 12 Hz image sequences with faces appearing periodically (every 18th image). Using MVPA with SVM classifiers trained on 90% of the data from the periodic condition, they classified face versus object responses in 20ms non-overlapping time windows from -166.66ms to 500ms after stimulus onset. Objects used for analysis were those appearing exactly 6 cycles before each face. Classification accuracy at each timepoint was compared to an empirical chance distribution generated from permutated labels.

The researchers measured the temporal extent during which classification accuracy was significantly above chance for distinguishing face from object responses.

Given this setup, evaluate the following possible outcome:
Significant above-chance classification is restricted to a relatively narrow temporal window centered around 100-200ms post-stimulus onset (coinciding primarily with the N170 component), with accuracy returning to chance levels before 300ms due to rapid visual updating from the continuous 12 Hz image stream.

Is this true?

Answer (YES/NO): NO